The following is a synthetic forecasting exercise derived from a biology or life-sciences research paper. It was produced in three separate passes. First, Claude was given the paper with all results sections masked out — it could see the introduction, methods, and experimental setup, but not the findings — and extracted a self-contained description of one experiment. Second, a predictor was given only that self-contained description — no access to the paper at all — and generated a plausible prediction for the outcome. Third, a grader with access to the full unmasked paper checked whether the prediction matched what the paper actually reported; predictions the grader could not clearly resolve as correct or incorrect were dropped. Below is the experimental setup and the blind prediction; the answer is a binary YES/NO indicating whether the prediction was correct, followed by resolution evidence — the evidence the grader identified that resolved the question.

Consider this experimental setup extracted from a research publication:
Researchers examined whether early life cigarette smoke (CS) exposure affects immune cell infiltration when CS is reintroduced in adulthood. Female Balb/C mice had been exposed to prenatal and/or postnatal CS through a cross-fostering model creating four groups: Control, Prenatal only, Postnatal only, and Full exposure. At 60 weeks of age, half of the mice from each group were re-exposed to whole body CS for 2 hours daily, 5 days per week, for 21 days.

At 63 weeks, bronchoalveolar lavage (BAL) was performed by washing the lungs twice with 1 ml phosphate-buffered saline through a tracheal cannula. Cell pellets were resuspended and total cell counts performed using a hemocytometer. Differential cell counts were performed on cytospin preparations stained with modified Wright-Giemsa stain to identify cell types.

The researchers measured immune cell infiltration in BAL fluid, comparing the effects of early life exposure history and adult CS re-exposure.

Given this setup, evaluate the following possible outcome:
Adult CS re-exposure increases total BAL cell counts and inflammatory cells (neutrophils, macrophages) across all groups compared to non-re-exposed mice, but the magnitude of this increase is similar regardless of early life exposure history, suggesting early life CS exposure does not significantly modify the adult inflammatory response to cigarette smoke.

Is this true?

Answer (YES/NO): NO